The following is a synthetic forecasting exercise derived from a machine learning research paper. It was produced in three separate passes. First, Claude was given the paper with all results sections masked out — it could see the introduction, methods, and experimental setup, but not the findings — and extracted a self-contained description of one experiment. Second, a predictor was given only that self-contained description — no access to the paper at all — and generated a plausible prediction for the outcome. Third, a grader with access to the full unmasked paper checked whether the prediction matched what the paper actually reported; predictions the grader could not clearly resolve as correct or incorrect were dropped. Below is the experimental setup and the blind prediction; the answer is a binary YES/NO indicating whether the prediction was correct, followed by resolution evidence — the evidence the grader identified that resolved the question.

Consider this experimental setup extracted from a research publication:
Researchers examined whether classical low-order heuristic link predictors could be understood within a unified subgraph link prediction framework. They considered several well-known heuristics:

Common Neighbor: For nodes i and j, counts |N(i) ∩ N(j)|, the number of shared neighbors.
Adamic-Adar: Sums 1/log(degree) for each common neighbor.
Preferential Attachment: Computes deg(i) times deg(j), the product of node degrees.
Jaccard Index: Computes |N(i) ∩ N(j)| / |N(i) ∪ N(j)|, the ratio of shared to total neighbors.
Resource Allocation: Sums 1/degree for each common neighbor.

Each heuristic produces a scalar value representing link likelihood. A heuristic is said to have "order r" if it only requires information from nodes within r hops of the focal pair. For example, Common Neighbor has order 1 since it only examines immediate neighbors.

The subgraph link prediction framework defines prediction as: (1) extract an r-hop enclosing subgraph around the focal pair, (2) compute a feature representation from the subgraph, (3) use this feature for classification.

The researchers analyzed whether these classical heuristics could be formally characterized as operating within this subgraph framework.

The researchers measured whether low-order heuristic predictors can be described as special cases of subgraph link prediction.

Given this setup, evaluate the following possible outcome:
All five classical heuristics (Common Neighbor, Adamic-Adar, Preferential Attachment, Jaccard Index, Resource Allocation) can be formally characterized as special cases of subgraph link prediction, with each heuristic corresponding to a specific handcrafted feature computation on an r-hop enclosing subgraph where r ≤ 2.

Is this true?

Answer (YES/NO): YES